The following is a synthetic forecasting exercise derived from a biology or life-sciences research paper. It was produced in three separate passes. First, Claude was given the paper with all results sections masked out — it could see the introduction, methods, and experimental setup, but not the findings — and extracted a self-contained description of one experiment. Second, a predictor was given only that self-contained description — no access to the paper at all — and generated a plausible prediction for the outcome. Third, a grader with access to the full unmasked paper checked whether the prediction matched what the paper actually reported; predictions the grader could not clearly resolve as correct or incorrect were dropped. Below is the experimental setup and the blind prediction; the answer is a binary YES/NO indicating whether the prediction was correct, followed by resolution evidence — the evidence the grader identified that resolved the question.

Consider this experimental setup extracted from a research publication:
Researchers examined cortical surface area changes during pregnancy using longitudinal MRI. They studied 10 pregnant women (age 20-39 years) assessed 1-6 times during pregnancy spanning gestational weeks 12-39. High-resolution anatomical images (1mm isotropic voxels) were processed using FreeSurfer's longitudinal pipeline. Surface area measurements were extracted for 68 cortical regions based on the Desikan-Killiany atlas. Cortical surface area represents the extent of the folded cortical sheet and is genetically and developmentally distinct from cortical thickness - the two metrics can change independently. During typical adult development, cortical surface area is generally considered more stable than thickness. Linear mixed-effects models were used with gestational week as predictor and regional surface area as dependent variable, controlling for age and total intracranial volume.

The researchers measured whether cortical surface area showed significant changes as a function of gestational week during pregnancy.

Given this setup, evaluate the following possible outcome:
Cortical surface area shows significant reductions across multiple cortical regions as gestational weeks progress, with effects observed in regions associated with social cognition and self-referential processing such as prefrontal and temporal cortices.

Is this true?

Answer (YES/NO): NO